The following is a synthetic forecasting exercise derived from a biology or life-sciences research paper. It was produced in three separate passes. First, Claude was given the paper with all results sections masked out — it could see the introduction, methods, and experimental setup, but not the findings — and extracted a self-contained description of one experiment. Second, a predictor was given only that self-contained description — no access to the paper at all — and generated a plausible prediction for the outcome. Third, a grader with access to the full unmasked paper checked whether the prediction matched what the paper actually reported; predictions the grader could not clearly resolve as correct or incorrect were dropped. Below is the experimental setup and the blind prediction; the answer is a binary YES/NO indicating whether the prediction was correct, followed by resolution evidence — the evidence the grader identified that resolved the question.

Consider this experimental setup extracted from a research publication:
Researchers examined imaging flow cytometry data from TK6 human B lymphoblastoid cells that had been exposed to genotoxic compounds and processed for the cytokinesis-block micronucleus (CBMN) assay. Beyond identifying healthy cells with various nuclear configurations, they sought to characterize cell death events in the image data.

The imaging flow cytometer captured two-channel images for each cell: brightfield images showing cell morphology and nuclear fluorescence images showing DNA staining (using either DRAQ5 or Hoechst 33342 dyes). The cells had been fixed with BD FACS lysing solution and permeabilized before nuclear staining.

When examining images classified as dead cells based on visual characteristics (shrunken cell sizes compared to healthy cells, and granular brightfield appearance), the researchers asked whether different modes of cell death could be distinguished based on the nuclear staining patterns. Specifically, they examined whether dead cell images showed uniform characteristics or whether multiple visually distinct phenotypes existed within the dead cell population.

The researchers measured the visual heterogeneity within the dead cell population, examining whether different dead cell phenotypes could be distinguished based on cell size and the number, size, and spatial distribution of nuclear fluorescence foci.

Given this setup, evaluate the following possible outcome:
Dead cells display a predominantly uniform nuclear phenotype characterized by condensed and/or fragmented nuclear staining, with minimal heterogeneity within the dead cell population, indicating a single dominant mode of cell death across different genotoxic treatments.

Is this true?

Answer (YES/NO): NO